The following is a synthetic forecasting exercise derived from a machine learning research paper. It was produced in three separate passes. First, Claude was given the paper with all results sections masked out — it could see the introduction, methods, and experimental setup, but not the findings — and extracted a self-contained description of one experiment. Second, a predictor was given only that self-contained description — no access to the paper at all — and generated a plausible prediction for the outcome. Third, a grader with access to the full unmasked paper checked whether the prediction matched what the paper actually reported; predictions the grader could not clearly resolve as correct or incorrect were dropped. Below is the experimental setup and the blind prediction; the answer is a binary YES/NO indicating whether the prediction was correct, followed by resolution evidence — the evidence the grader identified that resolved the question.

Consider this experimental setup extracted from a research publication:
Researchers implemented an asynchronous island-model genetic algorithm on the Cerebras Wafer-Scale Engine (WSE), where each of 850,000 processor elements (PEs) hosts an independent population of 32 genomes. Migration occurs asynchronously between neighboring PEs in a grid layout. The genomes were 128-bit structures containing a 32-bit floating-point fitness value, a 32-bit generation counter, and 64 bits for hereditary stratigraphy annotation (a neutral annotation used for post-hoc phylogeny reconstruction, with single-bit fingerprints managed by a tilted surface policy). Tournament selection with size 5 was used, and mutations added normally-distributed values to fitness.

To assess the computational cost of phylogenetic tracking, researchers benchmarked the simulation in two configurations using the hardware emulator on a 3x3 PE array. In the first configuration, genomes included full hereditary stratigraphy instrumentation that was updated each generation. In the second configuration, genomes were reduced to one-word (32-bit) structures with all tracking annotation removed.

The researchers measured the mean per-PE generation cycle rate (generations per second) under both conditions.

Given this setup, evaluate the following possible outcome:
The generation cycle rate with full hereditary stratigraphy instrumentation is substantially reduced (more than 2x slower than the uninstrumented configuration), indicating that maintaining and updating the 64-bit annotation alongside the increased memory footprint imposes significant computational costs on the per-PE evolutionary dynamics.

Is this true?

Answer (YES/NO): NO